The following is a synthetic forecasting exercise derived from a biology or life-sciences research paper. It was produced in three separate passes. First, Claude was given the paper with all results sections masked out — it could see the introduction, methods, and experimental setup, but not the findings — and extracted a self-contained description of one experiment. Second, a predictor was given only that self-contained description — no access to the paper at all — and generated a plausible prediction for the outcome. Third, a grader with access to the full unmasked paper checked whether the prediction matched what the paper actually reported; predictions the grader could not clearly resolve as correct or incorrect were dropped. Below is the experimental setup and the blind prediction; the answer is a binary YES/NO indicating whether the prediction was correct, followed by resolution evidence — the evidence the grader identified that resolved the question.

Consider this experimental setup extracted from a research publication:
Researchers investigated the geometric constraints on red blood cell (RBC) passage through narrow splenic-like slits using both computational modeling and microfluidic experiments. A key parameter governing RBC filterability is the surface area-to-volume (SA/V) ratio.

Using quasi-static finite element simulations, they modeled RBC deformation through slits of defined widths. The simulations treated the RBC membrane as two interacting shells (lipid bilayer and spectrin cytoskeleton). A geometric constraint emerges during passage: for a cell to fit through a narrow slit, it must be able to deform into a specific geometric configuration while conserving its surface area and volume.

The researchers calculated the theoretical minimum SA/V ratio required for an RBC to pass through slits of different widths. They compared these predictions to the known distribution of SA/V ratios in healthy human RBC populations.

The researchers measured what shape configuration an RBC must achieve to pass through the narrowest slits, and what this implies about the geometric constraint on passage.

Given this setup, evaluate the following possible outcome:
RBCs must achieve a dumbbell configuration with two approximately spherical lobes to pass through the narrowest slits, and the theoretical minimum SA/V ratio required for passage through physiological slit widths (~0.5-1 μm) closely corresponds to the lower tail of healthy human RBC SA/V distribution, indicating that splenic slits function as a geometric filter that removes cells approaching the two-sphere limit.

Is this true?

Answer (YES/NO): YES